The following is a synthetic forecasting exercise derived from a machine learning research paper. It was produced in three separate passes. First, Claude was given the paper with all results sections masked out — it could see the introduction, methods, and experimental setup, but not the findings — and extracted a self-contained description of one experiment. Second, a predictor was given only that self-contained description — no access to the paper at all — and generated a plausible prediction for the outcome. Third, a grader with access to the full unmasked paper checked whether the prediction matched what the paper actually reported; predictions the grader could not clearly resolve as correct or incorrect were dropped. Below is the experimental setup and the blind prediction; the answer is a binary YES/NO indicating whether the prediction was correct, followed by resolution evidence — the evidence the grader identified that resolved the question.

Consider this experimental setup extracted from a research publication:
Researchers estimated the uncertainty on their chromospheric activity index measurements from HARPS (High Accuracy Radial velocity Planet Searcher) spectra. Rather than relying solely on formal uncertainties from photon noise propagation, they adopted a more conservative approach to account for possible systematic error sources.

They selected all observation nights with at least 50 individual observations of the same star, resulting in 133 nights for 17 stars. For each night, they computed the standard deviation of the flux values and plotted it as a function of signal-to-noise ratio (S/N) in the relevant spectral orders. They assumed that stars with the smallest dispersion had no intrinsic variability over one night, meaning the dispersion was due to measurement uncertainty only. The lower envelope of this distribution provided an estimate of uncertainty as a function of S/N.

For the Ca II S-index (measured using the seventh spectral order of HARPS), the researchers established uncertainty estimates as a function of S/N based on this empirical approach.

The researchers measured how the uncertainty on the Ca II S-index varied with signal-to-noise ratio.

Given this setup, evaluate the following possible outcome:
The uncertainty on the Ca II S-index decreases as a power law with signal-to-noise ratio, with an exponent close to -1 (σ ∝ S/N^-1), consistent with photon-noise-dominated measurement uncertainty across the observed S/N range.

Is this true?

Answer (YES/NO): NO